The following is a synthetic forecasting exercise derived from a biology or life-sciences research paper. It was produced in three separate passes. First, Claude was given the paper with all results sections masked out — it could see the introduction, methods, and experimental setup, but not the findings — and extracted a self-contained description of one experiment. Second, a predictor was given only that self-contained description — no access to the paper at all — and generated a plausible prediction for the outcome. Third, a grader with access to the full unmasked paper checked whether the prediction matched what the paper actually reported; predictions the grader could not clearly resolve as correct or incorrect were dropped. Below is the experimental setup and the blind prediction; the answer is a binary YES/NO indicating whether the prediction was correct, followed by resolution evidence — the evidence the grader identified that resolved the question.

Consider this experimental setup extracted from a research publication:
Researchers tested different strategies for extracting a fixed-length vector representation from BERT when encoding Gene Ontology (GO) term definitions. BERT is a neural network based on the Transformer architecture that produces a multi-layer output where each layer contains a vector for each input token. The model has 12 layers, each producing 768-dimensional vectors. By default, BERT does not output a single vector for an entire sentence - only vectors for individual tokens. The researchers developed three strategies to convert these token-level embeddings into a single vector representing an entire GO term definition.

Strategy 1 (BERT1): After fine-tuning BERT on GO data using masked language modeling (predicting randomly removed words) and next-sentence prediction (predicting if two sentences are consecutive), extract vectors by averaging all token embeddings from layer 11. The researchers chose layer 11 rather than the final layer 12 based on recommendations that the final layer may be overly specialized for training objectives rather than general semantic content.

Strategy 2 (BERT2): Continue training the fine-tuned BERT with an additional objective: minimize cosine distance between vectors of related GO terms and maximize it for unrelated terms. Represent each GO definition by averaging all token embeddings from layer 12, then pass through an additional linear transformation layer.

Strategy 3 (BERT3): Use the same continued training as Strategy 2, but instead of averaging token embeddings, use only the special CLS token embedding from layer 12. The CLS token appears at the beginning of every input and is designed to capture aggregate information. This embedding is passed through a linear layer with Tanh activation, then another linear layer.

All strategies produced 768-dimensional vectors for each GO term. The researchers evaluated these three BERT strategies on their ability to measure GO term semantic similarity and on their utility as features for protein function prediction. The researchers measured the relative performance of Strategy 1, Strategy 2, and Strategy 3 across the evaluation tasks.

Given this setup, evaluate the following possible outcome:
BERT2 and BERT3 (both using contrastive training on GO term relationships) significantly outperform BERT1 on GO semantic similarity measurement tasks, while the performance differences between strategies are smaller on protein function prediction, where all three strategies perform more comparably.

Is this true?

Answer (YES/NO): NO